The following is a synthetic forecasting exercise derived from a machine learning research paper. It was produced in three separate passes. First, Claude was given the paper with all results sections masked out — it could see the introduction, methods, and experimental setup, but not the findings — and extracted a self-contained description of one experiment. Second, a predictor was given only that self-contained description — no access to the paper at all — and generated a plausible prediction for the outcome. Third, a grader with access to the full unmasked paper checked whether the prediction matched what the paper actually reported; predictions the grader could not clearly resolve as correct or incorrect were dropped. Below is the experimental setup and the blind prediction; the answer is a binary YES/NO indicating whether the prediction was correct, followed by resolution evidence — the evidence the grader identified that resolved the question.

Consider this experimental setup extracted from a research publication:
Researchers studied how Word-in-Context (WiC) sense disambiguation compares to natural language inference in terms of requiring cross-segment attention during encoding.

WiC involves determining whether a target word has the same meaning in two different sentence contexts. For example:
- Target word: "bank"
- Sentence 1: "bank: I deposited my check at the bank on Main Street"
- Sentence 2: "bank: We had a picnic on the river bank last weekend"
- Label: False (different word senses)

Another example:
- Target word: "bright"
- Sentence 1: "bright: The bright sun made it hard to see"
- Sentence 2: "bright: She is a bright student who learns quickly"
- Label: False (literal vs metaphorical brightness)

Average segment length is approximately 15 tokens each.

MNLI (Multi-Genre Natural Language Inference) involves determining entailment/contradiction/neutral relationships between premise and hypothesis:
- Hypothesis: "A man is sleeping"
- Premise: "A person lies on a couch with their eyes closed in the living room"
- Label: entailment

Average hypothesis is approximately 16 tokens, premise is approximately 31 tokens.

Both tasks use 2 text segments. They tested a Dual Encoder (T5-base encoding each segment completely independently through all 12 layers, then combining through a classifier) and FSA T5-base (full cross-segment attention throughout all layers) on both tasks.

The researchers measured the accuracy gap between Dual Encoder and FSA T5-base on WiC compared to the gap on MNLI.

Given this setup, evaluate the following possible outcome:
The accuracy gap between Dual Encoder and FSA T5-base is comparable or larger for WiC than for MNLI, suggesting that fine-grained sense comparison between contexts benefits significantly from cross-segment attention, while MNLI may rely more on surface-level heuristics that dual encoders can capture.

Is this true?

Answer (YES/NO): NO